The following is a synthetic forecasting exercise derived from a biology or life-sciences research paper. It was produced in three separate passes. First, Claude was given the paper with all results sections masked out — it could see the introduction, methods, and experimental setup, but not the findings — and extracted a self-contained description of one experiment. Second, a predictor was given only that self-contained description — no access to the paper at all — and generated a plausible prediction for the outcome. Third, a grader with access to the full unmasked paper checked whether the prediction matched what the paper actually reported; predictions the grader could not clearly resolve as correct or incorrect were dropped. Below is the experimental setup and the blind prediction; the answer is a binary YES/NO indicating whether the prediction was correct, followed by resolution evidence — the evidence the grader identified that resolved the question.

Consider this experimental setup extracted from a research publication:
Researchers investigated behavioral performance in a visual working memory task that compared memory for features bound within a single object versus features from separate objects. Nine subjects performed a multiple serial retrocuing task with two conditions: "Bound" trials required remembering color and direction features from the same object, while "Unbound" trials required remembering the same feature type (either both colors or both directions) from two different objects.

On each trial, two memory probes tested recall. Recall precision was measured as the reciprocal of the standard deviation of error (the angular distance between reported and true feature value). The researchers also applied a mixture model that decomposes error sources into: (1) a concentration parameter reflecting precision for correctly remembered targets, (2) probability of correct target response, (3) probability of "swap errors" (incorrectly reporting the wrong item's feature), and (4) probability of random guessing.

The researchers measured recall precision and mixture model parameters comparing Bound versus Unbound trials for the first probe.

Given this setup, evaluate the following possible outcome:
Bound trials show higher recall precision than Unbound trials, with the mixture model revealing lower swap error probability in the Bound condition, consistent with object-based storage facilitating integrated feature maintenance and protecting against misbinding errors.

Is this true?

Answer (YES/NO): NO